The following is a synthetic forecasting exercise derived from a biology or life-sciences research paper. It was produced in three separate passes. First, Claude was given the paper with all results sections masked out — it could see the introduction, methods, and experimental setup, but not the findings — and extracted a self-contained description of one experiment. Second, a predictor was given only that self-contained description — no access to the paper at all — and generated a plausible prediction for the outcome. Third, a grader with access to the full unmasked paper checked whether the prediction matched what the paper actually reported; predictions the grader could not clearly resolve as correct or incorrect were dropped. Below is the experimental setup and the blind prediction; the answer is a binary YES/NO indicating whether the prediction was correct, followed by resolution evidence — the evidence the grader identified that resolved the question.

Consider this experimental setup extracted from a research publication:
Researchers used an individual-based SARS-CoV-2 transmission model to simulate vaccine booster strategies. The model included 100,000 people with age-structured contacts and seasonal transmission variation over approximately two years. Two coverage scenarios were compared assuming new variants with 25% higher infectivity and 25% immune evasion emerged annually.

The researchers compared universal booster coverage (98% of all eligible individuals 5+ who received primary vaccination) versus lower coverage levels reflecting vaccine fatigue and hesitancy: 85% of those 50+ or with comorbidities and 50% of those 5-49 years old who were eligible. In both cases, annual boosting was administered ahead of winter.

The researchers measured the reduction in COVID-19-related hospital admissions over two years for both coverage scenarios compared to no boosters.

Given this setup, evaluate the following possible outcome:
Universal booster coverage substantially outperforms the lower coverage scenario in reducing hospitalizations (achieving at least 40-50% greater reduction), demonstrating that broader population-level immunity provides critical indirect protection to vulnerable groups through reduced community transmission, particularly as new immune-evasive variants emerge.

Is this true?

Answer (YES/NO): YES